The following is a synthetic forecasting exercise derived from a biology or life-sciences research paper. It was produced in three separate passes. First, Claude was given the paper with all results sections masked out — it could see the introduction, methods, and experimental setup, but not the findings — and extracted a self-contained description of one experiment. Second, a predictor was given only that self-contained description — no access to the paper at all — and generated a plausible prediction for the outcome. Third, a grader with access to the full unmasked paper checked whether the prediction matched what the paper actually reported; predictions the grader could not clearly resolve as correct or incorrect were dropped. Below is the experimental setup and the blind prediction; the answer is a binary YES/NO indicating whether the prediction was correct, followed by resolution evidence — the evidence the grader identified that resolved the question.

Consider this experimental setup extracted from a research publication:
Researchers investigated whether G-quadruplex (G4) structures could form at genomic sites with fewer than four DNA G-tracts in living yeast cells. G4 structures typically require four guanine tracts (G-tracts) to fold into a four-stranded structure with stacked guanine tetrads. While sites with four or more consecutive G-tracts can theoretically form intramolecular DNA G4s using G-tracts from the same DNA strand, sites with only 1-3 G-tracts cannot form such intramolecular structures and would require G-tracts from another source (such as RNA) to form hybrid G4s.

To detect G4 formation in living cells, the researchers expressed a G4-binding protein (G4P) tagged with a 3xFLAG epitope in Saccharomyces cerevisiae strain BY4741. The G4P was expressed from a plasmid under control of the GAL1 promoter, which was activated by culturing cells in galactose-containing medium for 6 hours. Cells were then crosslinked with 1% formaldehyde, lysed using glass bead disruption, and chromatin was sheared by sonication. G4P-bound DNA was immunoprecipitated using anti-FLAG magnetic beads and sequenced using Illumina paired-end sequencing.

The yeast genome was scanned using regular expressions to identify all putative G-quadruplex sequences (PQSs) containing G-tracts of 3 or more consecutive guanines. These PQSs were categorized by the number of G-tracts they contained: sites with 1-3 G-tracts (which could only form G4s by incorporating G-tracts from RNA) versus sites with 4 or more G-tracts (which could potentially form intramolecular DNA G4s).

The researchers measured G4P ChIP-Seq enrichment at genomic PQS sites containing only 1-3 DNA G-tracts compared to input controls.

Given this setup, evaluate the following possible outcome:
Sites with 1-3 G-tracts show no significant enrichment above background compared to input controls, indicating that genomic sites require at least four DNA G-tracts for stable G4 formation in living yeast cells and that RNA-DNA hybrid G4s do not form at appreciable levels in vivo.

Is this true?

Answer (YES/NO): NO